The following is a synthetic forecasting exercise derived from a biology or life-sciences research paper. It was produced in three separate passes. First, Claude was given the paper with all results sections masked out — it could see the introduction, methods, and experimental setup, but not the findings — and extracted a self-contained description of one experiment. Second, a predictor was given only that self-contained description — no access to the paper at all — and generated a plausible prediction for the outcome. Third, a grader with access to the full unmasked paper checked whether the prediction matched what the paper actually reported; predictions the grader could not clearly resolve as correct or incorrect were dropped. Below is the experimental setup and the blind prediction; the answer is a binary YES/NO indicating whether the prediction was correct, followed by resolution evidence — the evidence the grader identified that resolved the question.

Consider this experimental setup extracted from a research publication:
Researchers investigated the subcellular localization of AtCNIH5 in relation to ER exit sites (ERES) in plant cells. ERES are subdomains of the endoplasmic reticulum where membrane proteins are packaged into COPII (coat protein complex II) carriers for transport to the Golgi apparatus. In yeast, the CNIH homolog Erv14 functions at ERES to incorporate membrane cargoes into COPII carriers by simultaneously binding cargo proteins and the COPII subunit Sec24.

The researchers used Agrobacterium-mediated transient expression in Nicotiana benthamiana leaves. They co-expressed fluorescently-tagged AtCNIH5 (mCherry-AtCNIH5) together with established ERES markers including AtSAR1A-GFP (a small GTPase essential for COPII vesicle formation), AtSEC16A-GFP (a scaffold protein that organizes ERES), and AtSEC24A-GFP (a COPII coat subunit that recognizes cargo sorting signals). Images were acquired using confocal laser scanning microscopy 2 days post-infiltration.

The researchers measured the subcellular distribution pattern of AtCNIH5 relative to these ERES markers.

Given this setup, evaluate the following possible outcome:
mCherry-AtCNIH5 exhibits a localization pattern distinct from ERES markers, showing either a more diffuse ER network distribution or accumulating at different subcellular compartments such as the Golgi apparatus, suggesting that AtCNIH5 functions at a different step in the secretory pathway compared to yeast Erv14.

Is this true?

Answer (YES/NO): NO